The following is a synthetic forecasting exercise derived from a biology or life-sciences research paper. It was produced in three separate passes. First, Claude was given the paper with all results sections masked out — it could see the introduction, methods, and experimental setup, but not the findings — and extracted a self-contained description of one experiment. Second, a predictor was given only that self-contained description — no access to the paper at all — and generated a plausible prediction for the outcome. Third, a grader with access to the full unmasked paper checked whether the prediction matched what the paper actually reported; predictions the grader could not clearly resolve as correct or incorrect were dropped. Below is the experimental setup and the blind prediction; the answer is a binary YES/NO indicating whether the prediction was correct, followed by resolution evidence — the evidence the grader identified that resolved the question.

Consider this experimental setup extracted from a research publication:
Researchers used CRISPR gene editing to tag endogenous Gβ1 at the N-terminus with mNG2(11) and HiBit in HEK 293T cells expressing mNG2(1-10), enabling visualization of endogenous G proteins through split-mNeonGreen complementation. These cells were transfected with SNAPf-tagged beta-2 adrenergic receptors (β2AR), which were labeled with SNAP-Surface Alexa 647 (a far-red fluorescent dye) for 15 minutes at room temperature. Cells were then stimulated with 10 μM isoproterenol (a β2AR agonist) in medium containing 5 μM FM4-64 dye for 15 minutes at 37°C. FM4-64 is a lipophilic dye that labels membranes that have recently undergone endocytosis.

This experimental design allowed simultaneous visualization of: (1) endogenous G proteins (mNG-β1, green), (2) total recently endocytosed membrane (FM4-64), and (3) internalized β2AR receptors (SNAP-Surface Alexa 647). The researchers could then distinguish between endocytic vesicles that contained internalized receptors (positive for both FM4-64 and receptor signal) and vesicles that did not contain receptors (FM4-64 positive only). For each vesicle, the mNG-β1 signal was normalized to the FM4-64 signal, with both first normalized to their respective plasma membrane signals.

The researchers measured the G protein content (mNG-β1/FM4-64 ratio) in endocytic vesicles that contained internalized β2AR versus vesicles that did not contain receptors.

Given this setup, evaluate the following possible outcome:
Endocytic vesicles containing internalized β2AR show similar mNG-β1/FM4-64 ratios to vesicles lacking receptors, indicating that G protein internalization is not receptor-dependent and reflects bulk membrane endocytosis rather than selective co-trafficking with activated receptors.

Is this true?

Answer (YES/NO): YES